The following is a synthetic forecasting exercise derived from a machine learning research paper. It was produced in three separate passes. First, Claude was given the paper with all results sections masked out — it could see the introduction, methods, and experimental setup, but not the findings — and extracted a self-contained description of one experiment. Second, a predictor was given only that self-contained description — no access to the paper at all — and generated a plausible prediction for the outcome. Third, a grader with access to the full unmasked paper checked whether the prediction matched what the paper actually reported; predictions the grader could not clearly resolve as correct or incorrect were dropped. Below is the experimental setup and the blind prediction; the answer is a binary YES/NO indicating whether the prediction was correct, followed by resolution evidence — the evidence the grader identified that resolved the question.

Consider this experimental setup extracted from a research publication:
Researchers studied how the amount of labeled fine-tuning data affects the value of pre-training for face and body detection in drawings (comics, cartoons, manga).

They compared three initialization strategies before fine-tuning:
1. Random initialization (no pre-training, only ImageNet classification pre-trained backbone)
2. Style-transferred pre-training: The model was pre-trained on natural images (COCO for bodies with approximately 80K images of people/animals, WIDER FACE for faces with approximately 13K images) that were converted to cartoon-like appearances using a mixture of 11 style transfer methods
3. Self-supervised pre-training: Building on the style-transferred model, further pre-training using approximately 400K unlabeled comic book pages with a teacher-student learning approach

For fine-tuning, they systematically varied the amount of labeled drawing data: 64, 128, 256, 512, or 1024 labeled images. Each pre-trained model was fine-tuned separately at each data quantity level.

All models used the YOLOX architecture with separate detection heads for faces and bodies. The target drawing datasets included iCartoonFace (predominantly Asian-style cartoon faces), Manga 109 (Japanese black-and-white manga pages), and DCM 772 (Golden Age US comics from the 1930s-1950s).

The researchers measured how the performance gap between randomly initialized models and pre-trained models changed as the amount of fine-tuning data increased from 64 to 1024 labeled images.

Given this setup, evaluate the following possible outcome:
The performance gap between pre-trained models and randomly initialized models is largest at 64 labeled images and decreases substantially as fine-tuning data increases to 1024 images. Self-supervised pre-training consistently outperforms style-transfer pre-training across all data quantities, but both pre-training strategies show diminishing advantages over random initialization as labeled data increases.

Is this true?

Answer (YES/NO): NO